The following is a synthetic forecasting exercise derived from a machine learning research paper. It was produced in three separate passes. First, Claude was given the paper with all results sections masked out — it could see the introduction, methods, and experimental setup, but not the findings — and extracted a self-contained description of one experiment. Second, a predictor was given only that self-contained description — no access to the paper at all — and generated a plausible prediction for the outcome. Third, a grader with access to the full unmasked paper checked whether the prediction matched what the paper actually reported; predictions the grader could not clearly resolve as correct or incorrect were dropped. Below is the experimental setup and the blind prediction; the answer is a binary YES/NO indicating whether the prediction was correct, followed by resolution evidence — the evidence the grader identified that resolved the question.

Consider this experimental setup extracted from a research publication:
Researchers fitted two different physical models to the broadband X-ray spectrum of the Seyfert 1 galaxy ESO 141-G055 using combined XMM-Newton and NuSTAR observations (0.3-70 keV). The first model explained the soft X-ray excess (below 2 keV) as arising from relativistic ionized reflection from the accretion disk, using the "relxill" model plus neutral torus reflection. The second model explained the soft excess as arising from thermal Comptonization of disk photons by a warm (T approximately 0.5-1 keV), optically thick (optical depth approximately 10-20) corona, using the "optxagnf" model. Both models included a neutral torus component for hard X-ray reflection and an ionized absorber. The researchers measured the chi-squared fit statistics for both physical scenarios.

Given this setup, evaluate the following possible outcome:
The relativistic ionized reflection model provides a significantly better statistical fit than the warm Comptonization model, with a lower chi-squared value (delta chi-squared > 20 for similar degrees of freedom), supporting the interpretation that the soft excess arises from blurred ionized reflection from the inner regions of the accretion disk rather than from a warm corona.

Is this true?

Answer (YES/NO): NO